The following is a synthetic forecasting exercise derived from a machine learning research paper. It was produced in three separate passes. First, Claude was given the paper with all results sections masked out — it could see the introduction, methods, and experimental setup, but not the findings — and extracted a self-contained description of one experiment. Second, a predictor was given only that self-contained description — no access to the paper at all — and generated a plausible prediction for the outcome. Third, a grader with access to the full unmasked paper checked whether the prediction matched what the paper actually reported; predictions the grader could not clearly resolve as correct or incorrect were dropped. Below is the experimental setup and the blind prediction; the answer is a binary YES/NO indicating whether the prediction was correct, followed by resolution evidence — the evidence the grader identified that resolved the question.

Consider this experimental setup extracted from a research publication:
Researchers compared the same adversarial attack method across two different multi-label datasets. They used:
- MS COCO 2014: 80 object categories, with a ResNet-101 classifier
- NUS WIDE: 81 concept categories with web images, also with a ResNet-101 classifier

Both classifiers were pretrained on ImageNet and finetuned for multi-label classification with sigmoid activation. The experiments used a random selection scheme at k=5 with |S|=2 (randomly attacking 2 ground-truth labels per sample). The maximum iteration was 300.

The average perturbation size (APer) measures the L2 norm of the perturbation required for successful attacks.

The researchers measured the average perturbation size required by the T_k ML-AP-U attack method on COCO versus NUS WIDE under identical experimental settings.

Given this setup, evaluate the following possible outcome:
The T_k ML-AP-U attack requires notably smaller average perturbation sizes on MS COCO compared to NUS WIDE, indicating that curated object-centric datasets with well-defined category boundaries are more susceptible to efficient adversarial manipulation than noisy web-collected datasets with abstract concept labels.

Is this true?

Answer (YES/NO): YES